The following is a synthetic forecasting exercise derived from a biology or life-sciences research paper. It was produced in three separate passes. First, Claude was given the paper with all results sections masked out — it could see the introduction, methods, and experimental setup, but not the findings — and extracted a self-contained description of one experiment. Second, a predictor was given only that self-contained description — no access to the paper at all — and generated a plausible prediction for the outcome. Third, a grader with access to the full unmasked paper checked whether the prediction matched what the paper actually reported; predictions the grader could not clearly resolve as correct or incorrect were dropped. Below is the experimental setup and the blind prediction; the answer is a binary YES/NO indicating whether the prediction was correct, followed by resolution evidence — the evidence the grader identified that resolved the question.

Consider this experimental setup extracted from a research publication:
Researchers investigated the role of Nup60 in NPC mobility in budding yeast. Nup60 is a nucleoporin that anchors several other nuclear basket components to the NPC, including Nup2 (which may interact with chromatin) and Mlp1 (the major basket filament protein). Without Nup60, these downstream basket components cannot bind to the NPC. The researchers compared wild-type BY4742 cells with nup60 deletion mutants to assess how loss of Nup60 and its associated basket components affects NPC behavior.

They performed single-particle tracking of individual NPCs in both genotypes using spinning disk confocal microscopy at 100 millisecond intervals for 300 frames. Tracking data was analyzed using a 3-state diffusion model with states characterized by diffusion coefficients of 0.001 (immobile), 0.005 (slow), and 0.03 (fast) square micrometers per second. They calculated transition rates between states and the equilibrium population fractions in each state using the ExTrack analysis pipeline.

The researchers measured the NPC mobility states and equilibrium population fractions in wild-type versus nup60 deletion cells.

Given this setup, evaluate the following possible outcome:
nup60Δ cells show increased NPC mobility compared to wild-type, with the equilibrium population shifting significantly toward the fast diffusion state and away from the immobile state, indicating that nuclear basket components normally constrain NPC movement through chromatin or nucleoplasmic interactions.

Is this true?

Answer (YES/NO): YES